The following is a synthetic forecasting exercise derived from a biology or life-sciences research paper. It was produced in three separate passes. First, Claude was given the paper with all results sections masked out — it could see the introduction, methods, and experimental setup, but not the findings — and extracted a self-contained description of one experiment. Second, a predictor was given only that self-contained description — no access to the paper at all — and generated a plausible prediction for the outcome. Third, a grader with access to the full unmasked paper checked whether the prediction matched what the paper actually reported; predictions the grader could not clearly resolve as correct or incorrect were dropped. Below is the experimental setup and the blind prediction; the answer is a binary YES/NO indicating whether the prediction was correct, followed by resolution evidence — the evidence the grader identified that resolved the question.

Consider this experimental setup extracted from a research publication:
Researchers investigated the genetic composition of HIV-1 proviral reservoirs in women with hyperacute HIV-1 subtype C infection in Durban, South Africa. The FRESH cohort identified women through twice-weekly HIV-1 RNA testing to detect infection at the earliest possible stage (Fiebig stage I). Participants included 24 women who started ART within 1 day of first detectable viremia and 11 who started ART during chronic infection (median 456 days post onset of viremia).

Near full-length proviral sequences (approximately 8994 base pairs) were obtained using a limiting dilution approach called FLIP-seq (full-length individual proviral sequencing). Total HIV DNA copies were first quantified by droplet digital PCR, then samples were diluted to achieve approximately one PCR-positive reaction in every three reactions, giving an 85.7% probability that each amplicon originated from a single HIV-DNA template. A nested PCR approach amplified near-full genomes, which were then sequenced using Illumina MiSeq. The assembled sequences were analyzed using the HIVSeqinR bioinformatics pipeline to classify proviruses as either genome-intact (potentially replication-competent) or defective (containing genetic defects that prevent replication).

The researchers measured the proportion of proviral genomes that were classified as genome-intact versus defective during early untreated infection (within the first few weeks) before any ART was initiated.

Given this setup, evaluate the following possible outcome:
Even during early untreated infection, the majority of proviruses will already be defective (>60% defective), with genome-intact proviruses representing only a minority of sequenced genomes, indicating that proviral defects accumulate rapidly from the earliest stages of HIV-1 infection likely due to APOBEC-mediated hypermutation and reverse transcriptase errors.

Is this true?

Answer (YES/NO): NO